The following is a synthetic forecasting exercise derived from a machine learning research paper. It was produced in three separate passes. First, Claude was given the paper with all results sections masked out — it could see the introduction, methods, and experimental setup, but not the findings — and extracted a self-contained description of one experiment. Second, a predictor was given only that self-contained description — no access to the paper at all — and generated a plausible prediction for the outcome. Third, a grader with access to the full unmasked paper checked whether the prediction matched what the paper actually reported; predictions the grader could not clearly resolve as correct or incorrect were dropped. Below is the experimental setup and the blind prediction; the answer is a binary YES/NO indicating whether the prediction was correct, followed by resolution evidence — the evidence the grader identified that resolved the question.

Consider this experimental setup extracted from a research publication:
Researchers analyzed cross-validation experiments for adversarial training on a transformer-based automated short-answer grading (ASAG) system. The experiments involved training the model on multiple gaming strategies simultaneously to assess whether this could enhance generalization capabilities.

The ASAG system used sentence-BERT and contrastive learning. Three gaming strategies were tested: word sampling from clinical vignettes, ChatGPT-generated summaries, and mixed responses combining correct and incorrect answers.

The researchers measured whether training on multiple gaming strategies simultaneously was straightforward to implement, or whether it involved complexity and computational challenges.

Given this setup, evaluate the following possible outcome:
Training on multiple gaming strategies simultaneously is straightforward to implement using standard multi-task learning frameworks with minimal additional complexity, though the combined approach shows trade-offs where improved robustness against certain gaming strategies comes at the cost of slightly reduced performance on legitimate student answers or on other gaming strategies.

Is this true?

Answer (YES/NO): NO